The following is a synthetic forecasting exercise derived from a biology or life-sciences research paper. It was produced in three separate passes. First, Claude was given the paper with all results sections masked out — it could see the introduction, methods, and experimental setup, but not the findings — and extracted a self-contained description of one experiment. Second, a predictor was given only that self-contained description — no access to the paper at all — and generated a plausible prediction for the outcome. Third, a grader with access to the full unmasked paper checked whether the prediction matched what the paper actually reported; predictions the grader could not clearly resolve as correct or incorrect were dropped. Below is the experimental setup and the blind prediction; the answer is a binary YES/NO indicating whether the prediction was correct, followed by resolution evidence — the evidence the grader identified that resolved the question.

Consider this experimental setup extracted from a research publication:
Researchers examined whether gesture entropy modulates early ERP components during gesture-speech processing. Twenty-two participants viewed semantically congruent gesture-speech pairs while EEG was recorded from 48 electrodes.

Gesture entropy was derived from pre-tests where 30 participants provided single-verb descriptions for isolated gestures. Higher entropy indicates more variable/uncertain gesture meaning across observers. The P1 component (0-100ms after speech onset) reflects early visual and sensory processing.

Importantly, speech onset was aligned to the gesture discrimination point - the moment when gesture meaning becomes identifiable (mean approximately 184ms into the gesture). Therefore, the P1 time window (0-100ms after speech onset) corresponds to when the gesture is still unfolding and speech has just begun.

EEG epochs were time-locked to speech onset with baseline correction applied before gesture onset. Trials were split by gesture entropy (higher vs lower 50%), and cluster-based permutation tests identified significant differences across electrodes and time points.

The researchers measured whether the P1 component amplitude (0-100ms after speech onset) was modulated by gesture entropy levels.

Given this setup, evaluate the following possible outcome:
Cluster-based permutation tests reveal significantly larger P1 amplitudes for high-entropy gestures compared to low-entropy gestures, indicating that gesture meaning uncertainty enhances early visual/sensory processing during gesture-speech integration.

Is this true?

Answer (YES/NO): NO